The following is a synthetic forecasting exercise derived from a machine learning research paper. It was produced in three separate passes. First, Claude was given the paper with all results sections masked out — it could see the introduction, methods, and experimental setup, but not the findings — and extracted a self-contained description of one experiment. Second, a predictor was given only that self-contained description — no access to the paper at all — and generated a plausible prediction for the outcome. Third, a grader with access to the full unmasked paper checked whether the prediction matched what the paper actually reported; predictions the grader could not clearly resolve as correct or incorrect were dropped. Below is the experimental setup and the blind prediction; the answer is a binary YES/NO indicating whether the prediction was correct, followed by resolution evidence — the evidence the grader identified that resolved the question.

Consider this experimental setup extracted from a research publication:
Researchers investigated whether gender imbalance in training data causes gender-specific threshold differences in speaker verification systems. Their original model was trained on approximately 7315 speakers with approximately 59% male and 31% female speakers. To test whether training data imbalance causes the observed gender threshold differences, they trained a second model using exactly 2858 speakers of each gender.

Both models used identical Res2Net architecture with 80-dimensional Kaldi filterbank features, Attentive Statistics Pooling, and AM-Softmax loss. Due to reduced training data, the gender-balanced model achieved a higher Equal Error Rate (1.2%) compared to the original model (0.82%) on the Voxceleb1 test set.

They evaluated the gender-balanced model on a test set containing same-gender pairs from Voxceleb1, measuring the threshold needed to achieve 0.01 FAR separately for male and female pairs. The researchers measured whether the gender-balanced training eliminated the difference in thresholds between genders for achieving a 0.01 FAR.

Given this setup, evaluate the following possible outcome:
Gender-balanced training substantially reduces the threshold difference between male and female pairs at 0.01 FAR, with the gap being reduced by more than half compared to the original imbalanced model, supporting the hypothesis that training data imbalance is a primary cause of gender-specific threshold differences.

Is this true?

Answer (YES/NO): NO